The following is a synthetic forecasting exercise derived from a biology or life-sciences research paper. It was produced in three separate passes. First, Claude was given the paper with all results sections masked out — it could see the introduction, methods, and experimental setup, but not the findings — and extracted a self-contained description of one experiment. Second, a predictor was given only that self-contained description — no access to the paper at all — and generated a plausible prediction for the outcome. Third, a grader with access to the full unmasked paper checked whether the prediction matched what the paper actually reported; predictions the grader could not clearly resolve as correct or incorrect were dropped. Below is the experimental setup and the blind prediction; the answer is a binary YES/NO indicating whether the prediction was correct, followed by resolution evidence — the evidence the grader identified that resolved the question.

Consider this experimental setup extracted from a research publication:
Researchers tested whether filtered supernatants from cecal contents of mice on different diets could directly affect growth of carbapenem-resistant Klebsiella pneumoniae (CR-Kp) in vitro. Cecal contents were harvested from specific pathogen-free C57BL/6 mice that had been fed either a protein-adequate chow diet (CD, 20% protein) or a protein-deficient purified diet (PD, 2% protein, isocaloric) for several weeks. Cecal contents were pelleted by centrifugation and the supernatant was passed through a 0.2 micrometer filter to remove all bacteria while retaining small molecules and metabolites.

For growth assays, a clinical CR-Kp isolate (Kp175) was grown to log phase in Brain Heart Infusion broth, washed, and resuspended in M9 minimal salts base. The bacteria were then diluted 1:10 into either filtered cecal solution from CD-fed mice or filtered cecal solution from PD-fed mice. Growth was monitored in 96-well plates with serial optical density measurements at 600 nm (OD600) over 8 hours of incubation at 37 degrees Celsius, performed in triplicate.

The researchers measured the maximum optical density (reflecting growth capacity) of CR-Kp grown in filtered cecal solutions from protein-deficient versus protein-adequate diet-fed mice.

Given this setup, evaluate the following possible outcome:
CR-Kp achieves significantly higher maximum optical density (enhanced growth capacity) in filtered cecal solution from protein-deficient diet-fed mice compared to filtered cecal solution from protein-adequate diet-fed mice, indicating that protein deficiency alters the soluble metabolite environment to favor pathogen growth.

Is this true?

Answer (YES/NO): NO